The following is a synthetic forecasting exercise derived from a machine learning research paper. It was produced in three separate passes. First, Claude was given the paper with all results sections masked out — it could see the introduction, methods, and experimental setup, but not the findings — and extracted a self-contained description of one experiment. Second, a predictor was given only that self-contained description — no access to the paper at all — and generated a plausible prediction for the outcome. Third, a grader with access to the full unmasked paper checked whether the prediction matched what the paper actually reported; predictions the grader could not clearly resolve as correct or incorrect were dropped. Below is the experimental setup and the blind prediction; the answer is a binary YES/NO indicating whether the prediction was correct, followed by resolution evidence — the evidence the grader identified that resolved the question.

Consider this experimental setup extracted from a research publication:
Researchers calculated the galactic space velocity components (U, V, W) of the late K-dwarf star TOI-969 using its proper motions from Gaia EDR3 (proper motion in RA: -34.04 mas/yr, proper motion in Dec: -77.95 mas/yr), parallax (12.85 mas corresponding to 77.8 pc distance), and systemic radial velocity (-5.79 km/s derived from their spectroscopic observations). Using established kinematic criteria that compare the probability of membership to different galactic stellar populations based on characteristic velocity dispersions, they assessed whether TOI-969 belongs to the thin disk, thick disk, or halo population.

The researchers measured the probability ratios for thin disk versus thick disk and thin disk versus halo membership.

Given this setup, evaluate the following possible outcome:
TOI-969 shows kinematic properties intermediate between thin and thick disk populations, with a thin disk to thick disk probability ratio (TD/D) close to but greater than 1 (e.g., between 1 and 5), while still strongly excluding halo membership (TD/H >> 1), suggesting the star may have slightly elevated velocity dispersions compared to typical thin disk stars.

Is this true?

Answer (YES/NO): NO